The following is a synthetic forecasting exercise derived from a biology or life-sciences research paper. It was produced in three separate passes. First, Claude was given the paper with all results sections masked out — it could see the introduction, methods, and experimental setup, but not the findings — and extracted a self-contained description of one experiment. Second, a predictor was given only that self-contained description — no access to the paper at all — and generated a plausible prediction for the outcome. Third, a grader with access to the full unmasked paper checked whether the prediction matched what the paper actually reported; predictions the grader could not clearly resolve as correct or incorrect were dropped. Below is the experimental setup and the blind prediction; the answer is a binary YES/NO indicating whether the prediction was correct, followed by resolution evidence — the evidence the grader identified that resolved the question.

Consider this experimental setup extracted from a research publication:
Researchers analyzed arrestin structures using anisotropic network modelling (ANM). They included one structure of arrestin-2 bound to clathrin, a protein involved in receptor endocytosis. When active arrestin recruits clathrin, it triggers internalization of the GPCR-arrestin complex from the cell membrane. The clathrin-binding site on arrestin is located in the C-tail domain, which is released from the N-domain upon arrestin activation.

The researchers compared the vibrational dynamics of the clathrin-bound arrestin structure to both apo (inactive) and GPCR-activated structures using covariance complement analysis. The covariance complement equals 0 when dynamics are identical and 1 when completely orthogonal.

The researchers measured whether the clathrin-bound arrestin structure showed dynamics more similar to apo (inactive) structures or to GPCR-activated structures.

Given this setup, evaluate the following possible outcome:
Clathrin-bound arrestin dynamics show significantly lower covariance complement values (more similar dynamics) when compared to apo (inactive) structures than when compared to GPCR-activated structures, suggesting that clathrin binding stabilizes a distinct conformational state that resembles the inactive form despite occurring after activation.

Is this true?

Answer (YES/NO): NO